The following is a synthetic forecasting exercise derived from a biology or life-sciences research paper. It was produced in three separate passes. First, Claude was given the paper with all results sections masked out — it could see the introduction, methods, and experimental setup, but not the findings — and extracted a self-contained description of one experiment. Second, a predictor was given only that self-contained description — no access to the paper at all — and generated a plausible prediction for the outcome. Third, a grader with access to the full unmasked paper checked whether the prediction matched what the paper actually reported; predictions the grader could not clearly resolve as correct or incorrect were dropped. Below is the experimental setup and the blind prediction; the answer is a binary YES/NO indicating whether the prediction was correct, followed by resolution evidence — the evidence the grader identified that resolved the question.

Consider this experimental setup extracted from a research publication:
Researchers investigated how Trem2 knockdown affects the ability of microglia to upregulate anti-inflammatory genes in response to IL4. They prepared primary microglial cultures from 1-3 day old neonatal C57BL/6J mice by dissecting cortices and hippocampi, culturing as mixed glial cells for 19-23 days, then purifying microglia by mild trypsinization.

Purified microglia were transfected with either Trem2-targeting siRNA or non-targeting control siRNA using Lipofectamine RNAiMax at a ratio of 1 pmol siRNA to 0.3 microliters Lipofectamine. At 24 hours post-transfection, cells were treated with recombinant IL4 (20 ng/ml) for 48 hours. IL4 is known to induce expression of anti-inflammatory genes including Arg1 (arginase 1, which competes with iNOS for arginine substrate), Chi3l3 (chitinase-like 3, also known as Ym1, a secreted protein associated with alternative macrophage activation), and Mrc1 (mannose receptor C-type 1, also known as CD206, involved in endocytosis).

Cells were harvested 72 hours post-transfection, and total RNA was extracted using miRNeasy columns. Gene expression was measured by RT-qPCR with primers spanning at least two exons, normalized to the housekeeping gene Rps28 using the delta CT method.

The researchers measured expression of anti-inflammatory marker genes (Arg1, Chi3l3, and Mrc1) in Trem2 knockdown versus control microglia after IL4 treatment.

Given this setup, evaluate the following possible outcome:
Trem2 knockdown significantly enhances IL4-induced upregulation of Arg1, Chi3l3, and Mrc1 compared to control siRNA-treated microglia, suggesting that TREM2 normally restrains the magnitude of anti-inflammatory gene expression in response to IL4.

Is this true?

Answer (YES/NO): NO